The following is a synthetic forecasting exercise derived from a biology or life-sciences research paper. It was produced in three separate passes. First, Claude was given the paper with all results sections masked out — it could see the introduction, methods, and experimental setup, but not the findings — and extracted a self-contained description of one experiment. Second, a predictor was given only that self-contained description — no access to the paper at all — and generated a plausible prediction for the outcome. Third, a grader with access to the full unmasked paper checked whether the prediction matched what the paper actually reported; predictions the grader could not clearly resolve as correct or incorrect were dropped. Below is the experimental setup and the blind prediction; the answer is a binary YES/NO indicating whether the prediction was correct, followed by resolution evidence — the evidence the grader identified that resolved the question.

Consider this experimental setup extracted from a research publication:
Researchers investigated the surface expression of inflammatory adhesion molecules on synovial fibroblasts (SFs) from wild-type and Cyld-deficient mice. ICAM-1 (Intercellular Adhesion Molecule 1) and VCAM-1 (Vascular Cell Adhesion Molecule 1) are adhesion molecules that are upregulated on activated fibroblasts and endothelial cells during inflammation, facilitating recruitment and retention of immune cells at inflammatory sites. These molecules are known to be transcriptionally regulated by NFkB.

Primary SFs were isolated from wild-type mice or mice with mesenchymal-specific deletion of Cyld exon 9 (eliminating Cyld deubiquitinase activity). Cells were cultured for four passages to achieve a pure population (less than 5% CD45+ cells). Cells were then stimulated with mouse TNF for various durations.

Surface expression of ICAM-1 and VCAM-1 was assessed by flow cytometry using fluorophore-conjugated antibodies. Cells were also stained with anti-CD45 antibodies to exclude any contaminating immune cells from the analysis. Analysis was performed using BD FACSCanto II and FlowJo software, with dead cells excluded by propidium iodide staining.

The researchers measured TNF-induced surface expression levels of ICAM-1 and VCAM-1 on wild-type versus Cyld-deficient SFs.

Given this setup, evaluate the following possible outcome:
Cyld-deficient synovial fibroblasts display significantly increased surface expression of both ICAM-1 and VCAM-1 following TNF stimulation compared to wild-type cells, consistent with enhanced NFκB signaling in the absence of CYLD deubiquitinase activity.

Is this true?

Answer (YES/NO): YES